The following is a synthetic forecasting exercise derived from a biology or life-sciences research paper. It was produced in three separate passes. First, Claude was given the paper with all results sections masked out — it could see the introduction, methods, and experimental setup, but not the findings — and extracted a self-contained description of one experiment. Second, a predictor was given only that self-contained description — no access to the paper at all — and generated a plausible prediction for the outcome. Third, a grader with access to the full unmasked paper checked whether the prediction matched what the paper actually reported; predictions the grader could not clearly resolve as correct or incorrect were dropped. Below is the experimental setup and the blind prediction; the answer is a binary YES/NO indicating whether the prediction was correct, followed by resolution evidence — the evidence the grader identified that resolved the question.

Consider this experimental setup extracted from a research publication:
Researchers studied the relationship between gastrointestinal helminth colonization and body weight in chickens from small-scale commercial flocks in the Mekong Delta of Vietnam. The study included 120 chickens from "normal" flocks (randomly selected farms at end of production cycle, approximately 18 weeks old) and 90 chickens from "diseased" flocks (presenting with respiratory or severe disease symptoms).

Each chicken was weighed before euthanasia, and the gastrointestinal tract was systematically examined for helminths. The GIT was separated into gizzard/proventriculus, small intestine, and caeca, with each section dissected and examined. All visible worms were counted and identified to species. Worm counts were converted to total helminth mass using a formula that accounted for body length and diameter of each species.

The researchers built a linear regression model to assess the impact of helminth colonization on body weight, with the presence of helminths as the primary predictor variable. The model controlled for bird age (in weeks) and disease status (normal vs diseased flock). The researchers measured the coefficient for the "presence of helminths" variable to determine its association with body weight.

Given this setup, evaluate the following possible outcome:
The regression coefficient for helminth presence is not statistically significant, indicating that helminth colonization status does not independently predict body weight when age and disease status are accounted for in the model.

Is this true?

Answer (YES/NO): YES